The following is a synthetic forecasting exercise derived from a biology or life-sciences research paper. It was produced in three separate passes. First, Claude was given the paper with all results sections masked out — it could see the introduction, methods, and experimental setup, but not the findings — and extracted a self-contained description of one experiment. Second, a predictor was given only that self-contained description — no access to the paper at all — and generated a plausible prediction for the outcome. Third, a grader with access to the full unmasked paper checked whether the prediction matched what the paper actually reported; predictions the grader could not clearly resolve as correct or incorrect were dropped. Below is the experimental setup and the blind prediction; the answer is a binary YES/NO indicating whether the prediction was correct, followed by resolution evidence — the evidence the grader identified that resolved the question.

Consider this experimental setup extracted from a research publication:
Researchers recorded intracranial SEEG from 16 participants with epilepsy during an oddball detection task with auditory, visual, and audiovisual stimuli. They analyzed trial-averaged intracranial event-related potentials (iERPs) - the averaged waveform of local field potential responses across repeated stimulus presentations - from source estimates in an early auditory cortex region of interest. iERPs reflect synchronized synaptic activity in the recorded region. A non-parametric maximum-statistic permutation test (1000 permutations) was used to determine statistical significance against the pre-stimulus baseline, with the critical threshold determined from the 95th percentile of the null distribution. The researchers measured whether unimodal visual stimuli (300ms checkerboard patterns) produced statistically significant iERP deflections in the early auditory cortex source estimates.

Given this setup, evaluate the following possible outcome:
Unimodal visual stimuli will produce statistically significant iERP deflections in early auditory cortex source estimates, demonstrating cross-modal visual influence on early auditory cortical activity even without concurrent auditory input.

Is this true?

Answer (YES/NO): YES